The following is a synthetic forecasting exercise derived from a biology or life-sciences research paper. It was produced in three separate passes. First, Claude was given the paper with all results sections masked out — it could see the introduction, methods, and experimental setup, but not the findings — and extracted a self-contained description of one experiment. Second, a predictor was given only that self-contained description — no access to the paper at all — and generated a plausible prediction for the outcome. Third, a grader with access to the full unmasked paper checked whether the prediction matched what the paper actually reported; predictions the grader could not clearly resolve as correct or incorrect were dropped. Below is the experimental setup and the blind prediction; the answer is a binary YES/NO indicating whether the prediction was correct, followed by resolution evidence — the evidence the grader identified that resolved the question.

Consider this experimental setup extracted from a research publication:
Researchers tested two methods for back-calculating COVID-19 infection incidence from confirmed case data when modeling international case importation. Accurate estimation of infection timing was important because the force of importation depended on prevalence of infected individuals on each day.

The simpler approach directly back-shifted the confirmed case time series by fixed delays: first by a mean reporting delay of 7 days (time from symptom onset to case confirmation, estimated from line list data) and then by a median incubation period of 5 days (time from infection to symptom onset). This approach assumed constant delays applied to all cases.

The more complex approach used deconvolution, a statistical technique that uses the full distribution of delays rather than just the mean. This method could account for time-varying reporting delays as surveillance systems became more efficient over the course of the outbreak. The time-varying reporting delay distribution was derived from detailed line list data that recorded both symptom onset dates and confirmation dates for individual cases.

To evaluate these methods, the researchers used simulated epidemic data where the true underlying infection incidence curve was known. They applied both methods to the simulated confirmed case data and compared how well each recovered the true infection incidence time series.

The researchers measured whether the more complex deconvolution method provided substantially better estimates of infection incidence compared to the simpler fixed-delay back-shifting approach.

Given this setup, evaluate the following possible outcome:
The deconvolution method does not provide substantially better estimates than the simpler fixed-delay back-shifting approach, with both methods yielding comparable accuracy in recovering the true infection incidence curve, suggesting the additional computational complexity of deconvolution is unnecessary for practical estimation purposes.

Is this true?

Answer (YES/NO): YES